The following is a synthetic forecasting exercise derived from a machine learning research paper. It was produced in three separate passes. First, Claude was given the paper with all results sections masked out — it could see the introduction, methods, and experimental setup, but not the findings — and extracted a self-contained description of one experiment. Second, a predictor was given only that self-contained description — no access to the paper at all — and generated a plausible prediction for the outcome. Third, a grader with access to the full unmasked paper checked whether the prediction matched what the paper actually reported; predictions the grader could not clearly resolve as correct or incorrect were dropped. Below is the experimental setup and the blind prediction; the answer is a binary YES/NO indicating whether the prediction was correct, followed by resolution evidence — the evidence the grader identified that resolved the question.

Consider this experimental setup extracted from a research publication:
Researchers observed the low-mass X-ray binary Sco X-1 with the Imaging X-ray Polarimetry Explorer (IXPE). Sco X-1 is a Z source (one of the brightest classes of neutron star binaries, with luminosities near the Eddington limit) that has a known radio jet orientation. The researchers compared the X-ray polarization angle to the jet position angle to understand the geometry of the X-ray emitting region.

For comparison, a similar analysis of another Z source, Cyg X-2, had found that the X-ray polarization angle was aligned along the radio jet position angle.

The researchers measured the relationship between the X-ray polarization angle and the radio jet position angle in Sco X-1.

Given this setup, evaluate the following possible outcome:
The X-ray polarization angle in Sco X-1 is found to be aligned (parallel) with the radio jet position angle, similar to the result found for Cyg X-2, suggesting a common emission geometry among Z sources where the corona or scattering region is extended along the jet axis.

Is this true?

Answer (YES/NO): NO